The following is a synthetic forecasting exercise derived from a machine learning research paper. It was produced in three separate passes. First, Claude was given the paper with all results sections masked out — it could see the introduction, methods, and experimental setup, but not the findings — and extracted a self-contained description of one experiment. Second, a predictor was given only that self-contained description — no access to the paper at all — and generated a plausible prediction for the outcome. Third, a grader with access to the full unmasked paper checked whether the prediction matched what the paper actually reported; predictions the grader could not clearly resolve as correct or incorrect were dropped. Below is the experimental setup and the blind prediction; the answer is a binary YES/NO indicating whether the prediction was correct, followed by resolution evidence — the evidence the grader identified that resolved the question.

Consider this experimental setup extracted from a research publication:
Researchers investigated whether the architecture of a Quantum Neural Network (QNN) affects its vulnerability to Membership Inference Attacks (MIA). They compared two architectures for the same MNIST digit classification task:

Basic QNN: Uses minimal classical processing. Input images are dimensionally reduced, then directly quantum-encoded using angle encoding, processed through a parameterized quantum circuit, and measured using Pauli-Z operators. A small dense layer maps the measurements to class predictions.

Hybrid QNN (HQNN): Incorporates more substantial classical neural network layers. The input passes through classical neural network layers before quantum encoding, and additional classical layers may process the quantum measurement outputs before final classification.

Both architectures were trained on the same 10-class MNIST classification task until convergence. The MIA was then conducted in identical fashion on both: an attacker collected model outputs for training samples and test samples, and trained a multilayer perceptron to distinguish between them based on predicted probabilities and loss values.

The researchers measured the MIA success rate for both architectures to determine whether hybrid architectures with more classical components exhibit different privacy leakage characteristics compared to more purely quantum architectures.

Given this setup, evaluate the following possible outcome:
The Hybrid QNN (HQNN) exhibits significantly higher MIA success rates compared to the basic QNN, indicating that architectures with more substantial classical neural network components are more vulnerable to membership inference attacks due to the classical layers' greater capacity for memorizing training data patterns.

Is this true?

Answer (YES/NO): YES